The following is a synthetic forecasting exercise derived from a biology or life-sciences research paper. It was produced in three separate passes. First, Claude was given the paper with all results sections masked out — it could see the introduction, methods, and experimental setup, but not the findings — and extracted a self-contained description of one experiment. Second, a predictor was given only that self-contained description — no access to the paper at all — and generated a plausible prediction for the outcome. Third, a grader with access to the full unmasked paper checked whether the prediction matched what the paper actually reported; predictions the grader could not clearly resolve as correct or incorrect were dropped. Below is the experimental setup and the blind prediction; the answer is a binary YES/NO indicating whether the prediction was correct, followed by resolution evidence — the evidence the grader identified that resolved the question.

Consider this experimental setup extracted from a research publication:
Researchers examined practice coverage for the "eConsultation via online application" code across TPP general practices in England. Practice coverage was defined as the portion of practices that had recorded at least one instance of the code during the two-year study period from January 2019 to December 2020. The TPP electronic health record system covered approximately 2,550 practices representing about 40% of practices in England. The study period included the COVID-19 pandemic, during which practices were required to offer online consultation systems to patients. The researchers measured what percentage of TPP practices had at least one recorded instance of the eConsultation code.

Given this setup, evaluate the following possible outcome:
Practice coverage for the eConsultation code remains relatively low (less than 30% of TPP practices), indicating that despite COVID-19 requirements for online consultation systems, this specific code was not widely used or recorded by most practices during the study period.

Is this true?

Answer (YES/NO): NO